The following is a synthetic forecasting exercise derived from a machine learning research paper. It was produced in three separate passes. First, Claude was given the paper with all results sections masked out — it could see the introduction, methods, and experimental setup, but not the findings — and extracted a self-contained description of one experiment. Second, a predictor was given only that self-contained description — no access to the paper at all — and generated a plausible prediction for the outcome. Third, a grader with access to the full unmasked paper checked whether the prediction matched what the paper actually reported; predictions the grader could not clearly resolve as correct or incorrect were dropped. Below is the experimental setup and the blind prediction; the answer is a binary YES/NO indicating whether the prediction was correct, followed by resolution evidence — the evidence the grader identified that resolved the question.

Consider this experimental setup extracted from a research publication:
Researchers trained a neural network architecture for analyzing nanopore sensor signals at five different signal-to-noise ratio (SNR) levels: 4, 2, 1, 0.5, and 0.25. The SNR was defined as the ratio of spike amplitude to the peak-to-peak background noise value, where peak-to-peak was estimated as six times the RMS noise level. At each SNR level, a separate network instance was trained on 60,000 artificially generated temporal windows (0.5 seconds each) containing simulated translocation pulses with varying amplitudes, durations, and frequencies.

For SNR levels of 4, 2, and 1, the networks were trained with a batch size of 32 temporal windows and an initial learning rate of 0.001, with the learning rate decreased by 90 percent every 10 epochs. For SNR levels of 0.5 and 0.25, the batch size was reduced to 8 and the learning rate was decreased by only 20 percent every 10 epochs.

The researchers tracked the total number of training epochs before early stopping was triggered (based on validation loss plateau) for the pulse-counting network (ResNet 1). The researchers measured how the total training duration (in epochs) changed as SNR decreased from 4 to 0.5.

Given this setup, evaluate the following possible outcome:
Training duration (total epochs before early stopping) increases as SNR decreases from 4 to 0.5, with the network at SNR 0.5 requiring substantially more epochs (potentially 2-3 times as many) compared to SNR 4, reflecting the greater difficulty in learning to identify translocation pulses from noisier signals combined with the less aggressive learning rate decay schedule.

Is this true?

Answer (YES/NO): NO